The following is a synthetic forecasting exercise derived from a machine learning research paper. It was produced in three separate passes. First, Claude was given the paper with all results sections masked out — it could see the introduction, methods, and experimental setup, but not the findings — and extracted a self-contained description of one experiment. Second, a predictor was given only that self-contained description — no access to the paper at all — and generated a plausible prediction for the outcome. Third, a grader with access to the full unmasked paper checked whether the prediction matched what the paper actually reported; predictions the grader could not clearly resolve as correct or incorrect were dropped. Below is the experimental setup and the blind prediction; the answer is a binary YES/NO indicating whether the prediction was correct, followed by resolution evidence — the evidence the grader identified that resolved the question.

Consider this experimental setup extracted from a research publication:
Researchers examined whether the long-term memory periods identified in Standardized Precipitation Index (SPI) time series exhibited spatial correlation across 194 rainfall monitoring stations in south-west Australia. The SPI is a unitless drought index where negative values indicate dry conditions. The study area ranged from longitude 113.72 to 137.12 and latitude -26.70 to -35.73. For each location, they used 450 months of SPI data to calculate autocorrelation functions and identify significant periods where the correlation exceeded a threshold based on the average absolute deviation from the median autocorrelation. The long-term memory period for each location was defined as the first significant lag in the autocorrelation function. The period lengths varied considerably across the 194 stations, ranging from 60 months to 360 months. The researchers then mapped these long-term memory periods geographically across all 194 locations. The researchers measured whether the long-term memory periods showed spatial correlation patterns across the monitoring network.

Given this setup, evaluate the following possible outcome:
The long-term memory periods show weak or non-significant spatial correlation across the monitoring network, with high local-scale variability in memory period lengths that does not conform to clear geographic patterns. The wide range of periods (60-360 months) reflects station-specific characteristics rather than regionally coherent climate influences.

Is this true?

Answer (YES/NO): NO